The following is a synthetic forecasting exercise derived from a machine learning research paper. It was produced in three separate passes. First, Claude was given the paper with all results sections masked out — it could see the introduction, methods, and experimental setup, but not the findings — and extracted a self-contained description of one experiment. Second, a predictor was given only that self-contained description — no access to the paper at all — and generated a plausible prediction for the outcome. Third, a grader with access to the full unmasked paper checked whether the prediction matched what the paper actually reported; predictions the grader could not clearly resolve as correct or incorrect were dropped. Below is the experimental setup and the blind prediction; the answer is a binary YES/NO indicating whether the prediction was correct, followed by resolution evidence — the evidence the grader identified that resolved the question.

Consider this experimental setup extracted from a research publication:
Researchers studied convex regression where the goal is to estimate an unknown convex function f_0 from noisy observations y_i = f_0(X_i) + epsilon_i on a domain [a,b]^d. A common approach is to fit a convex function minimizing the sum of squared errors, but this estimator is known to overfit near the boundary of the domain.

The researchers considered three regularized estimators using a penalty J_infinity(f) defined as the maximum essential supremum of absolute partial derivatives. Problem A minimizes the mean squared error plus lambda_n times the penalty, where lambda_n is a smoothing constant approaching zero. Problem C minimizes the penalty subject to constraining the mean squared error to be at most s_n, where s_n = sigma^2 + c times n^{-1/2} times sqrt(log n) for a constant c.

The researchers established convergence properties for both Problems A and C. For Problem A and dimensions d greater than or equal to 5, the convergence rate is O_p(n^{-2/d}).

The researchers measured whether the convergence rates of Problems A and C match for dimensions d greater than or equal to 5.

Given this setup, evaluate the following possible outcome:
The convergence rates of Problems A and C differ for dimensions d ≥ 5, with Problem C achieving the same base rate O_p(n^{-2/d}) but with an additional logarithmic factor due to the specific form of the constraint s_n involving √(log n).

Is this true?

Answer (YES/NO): NO